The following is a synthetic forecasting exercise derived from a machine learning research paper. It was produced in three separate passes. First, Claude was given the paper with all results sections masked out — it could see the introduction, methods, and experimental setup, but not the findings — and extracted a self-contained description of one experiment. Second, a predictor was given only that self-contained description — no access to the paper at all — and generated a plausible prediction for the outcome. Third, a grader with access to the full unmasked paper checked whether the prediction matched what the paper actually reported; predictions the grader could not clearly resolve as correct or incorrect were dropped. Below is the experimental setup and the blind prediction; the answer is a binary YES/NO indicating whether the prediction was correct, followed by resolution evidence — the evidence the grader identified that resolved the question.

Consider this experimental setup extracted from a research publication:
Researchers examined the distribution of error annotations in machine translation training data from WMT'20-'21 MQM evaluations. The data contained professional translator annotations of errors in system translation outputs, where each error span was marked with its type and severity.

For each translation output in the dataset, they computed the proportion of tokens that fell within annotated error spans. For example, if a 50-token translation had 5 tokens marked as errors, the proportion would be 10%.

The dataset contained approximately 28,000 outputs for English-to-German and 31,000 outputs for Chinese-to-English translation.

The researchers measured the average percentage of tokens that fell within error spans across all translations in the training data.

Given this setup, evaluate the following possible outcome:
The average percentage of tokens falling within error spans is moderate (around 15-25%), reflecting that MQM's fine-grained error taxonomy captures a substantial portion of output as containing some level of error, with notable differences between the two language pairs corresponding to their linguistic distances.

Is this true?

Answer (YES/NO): NO